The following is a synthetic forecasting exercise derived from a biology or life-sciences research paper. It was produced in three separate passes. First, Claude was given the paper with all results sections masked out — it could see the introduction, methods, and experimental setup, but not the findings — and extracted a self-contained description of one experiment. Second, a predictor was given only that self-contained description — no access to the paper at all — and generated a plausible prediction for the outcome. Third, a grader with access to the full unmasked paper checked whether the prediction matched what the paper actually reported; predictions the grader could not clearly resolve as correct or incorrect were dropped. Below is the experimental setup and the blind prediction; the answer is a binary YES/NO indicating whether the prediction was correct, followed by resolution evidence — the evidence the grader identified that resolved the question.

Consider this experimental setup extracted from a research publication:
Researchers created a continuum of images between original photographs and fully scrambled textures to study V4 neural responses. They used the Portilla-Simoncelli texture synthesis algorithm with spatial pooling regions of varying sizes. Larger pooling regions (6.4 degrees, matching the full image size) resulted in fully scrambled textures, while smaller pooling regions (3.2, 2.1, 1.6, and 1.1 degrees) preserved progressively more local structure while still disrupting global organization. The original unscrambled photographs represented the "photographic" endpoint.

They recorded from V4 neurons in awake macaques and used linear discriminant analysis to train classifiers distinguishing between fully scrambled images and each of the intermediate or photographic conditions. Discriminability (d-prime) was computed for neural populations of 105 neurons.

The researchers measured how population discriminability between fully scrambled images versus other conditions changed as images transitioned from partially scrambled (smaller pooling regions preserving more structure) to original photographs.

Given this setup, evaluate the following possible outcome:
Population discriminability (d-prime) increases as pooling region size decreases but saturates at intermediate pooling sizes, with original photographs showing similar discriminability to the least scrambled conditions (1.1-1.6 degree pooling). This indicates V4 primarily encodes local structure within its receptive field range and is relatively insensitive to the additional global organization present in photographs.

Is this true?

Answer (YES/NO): NO